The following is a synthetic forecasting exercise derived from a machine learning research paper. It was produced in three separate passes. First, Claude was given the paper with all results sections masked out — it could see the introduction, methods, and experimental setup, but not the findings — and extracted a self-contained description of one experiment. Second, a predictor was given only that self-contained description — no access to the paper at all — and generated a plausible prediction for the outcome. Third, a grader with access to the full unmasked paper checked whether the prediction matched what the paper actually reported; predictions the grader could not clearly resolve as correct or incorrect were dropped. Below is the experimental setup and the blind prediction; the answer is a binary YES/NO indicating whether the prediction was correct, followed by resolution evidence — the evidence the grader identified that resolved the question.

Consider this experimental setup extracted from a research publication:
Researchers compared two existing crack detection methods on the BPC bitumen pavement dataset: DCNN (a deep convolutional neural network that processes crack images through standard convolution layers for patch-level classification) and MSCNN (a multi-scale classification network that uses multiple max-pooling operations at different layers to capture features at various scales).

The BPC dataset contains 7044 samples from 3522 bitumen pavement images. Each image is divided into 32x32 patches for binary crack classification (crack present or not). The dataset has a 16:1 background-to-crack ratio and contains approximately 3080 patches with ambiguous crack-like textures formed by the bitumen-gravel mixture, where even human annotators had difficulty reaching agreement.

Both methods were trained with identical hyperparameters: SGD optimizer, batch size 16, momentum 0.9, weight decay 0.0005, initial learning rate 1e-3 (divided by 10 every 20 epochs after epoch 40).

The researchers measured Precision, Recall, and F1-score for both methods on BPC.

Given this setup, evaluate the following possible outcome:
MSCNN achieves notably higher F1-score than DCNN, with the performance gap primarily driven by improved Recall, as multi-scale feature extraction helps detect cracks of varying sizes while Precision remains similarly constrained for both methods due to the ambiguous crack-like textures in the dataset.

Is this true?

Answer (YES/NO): NO